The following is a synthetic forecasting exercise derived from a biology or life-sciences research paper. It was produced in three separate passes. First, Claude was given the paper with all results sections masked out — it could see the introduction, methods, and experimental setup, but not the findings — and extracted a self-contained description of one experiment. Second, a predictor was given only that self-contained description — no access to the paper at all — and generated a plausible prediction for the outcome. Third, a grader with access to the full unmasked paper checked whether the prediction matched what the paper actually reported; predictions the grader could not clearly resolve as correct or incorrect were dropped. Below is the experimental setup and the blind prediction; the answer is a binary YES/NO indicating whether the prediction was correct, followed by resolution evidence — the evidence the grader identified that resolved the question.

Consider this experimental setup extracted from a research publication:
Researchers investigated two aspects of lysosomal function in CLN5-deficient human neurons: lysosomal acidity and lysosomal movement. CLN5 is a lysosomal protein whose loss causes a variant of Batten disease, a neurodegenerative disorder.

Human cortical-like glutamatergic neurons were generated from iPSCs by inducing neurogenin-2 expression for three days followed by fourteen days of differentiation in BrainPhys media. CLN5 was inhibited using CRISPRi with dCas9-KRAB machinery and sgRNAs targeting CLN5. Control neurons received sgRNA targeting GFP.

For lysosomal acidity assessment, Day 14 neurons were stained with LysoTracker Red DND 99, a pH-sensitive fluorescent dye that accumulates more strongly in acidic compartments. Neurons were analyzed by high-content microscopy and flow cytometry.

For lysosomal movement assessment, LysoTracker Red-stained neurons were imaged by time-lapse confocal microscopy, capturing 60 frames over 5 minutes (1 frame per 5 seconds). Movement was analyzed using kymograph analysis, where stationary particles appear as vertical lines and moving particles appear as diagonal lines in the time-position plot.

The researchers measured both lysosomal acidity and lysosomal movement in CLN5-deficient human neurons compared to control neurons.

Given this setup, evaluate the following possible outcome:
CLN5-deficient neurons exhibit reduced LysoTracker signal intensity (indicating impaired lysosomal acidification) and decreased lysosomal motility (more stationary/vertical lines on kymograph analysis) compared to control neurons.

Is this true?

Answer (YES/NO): YES